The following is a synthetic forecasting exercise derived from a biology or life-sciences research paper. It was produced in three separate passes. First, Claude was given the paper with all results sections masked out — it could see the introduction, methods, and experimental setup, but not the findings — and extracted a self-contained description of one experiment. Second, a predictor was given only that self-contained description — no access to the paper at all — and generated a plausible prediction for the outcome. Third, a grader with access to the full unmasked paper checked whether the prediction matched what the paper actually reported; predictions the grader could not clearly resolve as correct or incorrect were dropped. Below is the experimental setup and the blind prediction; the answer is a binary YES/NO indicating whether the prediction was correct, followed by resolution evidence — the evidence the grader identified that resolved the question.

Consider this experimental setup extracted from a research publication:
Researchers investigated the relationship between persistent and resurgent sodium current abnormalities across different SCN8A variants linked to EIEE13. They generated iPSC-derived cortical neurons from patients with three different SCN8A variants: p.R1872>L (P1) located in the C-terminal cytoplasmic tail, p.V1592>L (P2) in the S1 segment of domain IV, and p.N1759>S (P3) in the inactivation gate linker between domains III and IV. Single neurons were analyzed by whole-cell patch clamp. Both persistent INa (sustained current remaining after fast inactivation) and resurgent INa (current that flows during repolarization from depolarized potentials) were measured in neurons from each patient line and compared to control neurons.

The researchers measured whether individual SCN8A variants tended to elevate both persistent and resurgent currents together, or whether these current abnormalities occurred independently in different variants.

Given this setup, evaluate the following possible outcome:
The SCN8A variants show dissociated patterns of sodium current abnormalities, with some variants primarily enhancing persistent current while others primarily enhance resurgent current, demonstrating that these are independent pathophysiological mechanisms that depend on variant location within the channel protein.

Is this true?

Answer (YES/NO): YES